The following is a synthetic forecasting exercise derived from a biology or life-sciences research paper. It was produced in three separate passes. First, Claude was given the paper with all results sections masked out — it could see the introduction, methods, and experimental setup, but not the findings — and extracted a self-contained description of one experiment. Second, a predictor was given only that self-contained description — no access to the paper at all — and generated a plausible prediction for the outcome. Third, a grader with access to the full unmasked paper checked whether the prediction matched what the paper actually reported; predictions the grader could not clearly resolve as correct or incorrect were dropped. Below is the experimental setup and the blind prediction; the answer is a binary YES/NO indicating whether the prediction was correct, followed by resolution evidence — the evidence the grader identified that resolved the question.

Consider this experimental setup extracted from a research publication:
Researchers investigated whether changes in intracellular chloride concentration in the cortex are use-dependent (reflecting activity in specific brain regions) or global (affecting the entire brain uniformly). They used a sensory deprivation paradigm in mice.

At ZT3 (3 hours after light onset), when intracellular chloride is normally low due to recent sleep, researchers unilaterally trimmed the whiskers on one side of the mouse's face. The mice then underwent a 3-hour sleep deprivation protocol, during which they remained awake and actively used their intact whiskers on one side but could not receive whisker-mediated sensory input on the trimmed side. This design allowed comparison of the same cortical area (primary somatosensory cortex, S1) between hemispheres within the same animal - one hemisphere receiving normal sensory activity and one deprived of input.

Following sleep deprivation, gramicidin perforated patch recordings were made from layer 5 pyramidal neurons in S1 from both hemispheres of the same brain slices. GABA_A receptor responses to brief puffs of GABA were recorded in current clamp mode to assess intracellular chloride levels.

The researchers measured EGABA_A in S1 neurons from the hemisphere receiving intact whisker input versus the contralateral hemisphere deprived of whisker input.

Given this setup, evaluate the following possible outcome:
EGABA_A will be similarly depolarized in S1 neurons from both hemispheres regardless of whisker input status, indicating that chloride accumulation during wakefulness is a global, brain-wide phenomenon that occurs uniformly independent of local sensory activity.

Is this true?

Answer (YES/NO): NO